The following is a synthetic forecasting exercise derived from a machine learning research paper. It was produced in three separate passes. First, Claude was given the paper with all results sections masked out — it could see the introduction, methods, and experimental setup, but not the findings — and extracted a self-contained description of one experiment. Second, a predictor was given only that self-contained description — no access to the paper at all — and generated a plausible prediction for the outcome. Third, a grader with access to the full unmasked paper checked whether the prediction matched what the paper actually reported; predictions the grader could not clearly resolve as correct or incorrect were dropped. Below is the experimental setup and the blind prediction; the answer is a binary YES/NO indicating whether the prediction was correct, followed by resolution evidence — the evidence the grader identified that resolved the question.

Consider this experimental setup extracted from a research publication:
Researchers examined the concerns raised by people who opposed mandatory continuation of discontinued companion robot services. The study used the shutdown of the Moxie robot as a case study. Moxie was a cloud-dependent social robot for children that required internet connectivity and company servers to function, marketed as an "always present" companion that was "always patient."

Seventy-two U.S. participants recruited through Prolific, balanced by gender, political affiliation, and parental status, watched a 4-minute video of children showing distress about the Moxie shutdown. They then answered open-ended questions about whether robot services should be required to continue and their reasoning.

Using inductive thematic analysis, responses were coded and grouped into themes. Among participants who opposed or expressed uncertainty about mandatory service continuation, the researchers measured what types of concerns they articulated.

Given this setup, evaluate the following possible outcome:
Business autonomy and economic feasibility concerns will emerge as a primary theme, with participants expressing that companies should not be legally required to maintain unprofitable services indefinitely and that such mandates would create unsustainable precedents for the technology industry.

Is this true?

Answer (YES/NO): NO